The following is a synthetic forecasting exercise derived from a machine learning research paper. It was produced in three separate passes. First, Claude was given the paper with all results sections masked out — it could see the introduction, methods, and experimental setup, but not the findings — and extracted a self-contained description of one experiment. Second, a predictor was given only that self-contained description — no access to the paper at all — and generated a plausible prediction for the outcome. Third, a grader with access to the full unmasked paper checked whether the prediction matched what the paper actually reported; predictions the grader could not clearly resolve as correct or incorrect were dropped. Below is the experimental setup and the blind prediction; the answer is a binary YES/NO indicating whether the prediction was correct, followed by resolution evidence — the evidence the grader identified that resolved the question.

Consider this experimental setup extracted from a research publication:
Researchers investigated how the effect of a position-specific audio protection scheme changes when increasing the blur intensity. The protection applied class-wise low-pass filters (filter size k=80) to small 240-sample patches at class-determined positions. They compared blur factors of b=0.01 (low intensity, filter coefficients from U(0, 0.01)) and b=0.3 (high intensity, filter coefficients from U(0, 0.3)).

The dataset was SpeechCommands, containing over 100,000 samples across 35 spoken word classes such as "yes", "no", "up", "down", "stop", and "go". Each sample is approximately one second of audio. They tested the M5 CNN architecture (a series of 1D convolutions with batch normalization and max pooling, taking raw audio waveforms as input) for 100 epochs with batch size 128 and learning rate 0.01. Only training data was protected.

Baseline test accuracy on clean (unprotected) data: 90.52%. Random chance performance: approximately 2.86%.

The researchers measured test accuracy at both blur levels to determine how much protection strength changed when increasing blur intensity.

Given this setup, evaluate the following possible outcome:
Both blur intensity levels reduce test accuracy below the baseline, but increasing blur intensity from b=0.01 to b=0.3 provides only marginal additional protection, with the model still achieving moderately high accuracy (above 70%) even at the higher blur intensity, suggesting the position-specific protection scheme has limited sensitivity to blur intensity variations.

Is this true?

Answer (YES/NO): NO